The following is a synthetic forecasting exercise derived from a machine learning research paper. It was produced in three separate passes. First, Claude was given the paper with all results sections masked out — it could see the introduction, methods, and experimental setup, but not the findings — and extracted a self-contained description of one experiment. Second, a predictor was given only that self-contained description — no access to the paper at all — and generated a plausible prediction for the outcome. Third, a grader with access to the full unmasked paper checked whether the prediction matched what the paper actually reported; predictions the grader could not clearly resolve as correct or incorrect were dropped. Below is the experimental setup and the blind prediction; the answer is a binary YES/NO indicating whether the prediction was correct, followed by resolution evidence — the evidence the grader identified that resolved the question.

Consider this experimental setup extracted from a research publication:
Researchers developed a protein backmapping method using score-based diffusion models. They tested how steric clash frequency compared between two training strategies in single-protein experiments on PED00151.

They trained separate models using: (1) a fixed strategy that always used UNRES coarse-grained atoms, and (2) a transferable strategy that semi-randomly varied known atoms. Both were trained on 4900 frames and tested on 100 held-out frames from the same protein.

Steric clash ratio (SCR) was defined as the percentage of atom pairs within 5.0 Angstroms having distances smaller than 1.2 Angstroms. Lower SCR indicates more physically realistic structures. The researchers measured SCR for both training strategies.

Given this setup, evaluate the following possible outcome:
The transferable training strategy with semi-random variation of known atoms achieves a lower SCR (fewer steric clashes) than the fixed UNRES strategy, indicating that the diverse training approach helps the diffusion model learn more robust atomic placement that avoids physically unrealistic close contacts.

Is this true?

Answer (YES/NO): NO